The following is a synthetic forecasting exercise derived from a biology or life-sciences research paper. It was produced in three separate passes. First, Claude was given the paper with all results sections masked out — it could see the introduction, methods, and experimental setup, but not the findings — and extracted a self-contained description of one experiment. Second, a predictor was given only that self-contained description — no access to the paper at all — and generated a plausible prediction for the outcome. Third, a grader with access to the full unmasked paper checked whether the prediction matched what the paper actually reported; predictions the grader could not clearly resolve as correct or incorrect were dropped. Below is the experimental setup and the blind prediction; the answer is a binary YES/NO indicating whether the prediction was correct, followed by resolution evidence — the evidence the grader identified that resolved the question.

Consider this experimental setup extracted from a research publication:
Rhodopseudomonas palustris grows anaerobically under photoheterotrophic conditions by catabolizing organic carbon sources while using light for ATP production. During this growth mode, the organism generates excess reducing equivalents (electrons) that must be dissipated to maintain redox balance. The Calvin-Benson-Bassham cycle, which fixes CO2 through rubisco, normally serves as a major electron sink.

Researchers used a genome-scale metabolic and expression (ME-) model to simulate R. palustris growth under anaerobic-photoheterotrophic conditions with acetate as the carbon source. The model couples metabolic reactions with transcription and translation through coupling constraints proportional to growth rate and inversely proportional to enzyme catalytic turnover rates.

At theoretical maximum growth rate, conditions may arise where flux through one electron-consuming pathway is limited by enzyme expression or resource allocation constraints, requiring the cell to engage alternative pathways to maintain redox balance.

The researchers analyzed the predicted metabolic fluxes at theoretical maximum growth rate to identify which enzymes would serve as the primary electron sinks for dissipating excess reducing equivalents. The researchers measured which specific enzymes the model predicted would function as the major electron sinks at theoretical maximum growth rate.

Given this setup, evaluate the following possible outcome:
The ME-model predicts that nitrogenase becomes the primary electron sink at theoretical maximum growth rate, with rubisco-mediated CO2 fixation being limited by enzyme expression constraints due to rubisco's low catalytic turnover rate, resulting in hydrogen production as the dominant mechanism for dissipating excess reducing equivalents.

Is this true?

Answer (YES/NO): NO